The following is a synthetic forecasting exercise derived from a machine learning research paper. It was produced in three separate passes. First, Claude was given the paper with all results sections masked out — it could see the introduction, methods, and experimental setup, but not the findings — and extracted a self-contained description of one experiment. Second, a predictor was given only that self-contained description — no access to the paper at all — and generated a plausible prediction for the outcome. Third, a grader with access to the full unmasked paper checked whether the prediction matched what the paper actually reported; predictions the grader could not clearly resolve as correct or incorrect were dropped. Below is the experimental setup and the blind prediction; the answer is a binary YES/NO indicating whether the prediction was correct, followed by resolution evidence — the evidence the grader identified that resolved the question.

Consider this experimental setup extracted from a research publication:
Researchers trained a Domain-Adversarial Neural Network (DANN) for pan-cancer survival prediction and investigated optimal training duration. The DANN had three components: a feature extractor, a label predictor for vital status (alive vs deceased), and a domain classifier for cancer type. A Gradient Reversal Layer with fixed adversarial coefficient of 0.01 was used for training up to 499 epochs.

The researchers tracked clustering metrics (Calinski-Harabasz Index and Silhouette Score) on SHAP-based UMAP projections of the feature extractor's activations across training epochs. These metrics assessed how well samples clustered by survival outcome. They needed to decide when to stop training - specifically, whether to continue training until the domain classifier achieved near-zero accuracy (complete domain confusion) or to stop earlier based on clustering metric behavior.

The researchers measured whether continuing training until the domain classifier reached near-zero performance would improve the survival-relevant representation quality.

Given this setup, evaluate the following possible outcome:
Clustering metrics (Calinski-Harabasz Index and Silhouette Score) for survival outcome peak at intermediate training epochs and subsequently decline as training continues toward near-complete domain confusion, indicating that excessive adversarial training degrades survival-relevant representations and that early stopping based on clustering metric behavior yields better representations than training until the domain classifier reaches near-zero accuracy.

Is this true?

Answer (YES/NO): YES